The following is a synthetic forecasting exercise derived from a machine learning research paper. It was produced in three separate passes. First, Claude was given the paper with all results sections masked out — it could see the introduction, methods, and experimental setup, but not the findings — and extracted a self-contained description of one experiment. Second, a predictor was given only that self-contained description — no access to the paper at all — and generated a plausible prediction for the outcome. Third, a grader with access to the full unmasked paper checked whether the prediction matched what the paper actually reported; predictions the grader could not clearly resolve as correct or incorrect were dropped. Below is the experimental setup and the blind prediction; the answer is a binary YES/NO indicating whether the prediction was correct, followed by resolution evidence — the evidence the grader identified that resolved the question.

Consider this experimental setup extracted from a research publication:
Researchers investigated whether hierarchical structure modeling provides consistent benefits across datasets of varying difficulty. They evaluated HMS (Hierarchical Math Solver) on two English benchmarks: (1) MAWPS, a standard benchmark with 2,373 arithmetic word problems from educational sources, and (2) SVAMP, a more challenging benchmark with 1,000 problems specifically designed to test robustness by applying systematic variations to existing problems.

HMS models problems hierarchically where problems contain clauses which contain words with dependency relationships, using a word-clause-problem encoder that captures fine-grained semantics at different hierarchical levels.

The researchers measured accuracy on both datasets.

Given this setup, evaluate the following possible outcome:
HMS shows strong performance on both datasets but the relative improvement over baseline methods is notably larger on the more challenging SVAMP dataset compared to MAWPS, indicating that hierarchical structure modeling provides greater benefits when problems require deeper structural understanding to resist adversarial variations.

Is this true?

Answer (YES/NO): NO